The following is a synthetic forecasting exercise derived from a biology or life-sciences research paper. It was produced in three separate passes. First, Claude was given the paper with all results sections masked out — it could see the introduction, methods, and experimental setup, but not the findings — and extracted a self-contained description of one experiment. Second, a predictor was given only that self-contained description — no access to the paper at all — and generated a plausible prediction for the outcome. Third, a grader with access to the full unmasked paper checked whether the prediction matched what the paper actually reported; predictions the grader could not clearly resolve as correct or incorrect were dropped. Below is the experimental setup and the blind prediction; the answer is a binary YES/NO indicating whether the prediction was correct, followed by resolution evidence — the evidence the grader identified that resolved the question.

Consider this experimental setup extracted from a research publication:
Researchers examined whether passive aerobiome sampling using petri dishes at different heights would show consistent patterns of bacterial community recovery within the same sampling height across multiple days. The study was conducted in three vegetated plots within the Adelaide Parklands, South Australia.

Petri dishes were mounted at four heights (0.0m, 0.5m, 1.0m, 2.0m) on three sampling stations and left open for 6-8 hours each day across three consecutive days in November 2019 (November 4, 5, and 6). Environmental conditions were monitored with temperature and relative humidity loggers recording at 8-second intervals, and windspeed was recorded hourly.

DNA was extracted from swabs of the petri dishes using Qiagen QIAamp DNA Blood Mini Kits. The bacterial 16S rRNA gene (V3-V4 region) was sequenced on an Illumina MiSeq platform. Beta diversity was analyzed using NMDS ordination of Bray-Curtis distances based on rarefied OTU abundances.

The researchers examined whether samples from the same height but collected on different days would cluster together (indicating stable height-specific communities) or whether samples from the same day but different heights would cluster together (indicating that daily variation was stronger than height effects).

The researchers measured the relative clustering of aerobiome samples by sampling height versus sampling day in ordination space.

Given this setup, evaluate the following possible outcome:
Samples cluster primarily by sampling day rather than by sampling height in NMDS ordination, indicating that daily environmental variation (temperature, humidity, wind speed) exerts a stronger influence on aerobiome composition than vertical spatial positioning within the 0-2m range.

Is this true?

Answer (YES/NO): NO